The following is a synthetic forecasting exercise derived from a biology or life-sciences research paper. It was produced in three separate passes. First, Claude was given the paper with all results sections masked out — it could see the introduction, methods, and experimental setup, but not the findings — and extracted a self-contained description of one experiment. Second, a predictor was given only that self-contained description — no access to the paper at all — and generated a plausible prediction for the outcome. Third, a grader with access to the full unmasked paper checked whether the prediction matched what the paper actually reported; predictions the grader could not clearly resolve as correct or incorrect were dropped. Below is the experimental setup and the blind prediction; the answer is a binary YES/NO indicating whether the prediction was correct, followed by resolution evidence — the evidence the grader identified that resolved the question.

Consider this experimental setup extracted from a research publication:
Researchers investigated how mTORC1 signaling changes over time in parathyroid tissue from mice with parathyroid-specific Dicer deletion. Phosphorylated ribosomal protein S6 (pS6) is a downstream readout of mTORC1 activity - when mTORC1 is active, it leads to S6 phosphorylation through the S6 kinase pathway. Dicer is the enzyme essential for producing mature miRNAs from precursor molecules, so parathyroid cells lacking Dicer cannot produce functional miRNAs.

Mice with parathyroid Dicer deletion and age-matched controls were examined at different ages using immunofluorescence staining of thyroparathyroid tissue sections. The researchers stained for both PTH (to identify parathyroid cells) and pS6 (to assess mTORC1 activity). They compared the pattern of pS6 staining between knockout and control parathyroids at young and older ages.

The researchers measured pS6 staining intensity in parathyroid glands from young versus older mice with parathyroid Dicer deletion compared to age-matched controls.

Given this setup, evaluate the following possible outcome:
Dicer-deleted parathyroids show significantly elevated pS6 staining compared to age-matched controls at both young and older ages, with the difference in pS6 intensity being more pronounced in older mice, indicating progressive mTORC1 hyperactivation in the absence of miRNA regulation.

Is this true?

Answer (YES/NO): NO